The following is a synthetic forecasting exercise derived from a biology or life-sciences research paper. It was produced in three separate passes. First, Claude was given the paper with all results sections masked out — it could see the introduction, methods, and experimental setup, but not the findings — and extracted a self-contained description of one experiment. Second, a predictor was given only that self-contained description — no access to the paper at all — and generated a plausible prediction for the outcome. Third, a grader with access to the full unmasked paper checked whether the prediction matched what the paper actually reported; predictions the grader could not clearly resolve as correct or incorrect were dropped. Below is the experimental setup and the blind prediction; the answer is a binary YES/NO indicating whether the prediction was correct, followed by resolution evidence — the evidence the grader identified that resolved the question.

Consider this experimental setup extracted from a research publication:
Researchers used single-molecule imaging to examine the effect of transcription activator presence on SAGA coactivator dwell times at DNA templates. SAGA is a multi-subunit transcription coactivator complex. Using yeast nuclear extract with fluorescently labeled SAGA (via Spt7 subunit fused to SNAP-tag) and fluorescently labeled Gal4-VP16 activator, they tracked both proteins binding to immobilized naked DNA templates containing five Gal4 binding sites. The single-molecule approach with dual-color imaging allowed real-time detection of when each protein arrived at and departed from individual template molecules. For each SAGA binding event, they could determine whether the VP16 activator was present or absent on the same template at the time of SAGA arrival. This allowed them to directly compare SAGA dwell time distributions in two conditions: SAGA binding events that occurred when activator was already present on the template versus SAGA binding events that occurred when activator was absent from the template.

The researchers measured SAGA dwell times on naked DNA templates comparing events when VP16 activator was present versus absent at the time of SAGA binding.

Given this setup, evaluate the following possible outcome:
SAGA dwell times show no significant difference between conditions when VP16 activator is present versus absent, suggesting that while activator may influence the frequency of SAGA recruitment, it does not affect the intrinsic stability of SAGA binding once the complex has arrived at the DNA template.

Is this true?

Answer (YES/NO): NO